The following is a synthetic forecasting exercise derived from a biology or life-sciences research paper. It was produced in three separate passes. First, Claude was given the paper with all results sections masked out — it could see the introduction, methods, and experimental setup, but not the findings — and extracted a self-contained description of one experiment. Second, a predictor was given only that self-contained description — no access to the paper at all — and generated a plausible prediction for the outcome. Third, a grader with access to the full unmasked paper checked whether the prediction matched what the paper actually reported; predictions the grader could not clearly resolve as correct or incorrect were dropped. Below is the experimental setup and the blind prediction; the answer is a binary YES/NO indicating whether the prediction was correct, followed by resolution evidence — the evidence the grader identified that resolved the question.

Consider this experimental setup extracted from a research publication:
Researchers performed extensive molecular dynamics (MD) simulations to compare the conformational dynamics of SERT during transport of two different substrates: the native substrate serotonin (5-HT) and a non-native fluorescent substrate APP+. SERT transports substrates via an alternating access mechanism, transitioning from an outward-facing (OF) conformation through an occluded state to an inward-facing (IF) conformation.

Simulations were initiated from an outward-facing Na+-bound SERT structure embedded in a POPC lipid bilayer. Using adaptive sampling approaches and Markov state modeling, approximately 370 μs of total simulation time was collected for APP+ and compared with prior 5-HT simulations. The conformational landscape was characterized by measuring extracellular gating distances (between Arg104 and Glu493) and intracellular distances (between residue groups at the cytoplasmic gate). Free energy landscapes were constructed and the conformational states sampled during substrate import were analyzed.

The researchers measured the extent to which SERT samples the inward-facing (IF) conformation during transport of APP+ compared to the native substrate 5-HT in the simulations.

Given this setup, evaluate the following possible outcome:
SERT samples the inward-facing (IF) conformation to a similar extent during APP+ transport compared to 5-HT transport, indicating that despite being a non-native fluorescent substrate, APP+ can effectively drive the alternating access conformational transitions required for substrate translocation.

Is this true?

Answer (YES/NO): NO